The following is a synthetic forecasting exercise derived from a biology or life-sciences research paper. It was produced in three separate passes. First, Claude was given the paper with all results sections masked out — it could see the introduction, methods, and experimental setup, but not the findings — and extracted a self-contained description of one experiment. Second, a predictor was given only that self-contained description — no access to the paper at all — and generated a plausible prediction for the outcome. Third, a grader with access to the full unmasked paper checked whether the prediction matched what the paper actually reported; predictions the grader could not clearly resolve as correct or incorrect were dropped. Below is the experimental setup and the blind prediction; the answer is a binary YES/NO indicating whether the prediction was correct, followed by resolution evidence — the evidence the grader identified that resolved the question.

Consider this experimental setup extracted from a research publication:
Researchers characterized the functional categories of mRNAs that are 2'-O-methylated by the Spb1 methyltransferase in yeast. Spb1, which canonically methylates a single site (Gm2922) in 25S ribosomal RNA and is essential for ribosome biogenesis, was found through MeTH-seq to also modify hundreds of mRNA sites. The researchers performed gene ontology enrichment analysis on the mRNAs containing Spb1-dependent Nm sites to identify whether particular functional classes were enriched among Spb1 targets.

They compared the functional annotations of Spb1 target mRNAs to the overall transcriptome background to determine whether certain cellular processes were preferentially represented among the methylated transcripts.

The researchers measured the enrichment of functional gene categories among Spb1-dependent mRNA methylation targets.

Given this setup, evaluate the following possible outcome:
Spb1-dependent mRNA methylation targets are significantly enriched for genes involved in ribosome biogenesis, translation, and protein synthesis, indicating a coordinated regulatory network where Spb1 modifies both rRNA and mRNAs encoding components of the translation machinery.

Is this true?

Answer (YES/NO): YES